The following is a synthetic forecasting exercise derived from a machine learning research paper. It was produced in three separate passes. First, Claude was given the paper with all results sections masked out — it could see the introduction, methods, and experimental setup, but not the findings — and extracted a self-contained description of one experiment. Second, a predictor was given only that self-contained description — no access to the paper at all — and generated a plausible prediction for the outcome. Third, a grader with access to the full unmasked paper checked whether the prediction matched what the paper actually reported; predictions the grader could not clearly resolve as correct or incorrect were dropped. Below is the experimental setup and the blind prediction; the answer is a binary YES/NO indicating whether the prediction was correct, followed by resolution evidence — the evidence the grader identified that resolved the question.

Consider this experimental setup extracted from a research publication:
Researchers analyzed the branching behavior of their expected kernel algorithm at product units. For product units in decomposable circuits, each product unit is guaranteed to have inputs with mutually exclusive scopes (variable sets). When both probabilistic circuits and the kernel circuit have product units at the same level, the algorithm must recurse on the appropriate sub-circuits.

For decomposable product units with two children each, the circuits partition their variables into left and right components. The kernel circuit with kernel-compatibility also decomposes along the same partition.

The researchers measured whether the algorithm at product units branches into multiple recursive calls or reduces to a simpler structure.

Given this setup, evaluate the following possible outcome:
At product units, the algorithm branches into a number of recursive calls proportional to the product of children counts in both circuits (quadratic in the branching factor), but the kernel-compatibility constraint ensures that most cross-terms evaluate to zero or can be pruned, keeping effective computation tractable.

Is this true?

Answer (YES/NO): NO